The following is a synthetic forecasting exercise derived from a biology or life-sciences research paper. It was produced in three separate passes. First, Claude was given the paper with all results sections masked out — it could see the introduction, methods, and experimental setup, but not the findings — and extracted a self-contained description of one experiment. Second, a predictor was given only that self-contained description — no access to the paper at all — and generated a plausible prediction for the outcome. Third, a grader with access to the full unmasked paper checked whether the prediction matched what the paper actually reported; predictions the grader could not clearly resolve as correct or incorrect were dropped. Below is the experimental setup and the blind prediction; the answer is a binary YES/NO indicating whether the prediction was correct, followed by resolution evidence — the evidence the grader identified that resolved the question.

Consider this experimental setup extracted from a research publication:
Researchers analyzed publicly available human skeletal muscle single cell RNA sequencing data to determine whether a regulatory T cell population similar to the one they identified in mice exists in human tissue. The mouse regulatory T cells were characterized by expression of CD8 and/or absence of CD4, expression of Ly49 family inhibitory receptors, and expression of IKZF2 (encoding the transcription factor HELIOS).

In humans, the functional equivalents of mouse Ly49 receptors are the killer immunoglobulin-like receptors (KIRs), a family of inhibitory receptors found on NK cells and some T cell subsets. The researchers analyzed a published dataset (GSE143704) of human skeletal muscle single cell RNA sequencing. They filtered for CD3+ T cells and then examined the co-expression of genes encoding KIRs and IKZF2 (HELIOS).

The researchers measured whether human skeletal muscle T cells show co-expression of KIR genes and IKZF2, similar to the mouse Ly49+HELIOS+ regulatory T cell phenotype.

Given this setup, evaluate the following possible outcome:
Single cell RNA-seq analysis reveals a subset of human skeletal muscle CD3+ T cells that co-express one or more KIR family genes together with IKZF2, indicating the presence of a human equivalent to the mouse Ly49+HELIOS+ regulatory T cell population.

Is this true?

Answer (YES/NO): YES